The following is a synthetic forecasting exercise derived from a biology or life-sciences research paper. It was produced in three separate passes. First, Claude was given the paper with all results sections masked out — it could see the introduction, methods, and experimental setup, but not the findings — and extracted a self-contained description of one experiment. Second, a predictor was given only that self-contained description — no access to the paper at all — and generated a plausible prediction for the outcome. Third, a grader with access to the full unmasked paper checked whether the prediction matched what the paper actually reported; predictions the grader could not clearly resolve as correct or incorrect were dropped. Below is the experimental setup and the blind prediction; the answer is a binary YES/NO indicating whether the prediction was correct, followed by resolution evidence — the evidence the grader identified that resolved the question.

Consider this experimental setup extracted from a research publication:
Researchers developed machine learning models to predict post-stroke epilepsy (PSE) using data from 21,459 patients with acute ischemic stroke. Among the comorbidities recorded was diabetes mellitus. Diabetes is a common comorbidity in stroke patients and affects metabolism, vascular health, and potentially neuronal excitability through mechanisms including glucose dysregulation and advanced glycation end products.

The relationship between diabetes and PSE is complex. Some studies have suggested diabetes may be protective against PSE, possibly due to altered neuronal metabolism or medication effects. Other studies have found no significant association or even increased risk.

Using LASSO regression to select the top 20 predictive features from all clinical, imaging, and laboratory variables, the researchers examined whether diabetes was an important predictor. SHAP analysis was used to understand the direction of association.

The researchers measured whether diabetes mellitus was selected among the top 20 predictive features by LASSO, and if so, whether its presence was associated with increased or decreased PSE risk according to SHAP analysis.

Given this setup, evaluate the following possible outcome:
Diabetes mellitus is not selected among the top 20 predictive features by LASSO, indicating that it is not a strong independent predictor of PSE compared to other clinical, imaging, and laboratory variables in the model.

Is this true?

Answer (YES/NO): NO